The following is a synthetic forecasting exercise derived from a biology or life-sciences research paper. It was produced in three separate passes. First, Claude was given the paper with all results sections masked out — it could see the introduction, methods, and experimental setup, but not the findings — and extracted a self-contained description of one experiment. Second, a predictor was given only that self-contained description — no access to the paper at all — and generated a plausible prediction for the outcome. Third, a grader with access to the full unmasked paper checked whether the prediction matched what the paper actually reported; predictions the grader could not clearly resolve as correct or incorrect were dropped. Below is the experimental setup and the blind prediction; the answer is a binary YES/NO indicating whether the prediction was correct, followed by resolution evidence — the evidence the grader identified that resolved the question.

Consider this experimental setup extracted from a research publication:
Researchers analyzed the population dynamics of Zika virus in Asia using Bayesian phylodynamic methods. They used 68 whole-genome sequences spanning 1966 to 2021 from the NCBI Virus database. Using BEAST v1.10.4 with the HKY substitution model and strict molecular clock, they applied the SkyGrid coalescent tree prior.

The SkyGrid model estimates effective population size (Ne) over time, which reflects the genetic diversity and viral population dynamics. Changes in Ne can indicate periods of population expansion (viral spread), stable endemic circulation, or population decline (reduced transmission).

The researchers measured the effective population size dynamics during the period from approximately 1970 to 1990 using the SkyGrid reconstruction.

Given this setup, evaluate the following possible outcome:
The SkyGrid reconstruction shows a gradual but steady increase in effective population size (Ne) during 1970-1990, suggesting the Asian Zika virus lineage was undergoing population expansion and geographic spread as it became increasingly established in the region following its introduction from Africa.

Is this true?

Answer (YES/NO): NO